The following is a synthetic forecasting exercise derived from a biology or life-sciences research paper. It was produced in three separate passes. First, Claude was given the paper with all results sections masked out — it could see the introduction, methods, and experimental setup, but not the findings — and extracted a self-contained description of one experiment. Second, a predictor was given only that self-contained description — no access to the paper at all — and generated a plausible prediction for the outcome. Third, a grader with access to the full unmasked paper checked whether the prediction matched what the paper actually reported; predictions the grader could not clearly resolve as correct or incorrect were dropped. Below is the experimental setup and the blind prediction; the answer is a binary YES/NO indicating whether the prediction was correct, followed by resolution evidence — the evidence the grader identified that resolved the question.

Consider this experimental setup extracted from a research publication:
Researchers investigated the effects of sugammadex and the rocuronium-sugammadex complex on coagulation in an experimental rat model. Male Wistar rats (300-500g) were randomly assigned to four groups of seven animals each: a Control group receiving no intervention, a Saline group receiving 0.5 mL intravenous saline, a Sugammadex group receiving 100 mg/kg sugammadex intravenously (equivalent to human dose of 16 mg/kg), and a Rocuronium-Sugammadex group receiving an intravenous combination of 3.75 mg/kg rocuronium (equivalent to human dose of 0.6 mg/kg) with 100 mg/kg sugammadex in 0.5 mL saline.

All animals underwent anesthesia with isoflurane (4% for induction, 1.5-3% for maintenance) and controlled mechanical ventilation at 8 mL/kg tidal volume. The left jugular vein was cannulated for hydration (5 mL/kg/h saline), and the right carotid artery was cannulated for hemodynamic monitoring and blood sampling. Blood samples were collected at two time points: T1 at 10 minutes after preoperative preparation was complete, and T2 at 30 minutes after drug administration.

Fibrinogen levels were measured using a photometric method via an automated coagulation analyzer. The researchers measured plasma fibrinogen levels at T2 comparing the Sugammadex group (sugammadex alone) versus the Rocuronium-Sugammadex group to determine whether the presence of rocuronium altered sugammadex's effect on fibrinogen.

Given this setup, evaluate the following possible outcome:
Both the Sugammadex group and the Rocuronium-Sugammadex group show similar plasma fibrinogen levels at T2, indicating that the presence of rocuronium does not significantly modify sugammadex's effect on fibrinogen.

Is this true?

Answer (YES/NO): NO